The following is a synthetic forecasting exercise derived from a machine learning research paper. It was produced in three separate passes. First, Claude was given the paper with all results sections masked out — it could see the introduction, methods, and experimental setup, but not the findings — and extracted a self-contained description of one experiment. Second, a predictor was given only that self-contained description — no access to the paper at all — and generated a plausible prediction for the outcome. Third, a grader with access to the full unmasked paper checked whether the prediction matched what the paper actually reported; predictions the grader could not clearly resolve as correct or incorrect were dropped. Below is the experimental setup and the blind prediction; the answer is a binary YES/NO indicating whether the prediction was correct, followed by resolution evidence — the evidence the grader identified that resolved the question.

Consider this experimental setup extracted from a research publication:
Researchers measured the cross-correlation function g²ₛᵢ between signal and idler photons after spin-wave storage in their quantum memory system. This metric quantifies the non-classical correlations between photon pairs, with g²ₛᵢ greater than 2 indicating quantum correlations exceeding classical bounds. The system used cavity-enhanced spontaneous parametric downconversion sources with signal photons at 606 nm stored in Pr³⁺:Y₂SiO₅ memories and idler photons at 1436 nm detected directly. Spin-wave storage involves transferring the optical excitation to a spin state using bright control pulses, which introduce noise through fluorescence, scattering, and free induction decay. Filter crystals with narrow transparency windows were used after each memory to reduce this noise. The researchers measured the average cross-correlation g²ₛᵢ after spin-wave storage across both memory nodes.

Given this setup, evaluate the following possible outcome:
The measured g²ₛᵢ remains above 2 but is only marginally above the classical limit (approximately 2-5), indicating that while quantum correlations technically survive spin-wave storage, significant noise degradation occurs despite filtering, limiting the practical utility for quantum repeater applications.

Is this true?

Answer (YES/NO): NO